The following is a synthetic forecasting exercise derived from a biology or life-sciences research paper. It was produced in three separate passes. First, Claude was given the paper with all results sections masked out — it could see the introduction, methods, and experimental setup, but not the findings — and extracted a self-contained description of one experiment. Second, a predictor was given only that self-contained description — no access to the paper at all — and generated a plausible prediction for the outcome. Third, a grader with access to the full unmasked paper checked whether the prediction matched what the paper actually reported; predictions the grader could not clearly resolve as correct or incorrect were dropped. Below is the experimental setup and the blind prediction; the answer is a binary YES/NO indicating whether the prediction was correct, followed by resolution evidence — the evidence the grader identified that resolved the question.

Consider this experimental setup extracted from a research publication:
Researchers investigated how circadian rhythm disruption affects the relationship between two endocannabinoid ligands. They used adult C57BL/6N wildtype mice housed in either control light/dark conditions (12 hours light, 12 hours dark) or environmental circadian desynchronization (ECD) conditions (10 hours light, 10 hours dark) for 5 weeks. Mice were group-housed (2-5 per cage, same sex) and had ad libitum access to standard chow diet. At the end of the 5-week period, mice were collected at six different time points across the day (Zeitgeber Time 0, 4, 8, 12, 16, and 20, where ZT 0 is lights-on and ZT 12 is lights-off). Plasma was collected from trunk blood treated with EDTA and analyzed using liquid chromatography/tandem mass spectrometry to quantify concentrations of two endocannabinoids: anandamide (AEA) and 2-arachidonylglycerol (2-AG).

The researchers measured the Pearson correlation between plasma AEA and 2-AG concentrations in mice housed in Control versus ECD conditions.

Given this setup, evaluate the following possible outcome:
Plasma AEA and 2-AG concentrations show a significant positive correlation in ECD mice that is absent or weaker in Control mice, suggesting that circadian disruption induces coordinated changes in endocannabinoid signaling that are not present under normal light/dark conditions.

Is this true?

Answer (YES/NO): YES